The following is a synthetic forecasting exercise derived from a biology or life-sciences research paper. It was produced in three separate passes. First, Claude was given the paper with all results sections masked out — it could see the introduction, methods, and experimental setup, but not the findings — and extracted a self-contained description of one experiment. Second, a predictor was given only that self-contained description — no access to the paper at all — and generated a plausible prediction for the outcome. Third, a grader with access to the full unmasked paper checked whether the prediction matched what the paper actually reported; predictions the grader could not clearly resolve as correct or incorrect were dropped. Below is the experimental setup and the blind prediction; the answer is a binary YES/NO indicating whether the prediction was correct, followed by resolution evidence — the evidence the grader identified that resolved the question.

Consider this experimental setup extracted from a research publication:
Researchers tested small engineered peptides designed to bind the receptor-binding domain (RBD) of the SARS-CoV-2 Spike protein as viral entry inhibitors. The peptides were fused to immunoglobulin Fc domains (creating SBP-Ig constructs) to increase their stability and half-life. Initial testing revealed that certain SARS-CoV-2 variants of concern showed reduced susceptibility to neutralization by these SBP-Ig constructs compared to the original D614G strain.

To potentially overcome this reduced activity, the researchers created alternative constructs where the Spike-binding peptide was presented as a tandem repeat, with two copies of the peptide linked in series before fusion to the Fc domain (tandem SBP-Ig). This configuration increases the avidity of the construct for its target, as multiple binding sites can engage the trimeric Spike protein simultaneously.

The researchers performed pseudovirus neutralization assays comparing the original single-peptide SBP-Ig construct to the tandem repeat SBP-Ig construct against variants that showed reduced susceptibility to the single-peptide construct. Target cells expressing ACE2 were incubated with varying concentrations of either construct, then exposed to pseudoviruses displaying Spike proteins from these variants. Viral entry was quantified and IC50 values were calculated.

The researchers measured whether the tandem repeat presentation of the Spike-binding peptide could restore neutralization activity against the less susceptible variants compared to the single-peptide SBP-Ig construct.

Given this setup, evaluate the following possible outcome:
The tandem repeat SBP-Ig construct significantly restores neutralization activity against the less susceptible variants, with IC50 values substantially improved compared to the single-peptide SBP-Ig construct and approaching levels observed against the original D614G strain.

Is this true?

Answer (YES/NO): YES